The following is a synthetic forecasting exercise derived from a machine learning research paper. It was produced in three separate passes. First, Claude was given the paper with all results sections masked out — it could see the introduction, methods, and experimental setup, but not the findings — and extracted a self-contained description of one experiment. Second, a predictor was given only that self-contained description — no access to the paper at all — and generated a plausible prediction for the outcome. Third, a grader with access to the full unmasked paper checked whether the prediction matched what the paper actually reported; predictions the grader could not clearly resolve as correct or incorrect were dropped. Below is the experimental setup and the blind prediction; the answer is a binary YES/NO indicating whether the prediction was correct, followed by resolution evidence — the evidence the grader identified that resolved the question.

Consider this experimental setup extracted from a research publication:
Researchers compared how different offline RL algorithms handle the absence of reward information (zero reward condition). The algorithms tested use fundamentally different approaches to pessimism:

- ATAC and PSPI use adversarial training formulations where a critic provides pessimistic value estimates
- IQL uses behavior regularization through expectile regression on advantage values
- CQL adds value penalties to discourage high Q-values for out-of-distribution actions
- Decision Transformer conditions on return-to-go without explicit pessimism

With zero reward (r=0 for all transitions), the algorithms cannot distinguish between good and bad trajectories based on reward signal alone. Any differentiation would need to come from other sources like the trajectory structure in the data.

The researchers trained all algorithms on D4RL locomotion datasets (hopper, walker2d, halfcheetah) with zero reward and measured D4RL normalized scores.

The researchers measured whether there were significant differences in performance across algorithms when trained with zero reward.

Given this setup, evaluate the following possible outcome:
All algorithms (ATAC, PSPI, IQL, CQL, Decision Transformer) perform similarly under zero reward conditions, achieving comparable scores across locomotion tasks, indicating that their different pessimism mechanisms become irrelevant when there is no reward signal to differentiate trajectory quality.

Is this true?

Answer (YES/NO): NO